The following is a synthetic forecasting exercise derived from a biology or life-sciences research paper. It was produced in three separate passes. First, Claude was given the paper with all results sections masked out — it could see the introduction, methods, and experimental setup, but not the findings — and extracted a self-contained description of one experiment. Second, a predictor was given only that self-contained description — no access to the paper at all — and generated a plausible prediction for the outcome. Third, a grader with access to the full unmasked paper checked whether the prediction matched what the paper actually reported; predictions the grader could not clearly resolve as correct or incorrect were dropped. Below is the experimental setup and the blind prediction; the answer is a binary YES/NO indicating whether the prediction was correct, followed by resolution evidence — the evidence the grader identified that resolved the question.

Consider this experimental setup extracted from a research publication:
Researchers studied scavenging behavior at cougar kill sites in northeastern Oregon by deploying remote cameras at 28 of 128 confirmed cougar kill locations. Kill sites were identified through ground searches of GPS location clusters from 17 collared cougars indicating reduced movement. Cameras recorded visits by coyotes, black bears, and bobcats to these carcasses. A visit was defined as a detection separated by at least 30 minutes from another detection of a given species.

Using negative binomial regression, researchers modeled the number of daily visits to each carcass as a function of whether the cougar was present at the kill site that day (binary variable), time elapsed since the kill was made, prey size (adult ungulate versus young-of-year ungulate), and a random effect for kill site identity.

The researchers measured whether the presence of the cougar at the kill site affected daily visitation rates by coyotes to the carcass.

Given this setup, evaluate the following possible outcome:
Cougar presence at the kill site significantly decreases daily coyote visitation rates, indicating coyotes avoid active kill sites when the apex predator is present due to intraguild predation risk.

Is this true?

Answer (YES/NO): NO